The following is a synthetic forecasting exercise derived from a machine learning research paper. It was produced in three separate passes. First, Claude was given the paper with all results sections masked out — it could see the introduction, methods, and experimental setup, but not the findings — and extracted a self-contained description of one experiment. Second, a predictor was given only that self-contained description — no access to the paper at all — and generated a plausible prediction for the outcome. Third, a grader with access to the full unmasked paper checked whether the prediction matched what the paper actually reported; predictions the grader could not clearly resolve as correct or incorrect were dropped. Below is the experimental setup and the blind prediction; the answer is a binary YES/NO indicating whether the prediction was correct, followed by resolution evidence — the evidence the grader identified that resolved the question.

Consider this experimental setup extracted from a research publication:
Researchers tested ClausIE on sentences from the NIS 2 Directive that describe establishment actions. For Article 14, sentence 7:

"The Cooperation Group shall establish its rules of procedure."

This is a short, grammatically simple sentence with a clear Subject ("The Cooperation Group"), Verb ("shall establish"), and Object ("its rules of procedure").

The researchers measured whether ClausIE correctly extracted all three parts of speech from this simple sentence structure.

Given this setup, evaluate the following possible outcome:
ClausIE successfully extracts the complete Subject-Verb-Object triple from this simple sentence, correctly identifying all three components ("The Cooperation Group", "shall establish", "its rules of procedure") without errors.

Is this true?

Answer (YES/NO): YES